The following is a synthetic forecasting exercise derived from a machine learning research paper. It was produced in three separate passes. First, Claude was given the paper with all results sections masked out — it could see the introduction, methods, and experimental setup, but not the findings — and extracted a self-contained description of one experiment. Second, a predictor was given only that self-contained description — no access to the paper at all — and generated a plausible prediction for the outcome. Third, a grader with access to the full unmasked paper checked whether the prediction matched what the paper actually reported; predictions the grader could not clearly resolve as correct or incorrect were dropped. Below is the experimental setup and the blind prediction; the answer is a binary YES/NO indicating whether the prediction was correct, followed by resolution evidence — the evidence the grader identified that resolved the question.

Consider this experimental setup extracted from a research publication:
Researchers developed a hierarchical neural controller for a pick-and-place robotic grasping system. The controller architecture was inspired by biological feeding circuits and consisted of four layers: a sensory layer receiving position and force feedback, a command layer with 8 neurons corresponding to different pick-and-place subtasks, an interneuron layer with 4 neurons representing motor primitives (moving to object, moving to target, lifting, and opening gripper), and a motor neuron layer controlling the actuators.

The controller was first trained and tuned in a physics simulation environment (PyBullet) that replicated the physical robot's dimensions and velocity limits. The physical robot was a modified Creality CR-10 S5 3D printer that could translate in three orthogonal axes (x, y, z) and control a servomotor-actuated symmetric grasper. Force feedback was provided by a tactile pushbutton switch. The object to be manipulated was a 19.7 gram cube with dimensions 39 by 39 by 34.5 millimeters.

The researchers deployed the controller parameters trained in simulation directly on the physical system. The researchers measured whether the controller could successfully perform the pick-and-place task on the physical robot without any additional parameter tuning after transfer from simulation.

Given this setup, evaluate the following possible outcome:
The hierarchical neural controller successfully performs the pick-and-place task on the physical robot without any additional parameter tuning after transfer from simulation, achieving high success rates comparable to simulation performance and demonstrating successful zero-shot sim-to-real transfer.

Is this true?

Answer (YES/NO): YES